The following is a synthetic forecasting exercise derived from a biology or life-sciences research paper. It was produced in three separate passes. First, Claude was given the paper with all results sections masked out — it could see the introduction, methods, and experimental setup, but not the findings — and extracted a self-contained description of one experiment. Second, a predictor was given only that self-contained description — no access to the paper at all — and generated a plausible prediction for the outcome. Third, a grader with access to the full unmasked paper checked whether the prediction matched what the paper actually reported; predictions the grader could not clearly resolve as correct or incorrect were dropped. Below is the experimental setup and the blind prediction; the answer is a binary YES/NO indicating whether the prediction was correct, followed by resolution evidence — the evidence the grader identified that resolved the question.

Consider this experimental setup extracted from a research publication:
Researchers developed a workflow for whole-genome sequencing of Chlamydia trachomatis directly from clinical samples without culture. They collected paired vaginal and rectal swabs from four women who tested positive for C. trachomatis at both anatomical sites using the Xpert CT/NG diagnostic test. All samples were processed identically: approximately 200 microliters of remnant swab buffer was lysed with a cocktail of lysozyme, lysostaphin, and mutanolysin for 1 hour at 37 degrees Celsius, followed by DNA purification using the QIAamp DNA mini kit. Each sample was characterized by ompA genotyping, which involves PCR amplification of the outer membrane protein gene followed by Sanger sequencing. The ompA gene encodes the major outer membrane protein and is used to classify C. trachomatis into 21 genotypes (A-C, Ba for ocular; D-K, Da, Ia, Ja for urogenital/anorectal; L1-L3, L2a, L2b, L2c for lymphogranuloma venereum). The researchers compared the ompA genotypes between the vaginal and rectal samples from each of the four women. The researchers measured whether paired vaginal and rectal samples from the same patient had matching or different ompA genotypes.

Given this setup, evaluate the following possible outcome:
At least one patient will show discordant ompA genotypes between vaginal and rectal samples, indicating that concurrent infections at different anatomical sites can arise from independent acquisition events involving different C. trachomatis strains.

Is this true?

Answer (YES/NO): NO